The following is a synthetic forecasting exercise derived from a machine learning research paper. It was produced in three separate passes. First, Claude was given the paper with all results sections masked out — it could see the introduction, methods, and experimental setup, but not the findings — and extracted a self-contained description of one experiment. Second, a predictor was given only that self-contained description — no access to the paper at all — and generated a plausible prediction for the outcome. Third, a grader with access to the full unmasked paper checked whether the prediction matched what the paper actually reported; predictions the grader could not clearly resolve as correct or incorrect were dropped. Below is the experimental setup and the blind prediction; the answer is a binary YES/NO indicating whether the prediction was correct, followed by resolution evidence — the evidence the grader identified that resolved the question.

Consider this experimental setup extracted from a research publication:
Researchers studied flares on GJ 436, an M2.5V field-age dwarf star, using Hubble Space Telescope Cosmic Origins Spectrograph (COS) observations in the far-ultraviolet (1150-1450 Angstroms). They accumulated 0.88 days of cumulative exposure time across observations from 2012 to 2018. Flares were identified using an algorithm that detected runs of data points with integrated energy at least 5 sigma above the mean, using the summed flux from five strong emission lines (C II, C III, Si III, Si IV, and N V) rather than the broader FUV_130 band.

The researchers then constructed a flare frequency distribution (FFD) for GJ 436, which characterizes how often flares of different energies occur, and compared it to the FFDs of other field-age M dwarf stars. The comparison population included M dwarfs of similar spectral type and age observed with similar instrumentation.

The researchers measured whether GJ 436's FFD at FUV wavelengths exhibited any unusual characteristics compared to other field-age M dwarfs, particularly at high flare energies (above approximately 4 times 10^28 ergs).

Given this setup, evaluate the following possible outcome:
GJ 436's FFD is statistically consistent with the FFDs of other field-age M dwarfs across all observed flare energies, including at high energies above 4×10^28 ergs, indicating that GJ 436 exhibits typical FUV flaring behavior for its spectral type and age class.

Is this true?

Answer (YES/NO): NO